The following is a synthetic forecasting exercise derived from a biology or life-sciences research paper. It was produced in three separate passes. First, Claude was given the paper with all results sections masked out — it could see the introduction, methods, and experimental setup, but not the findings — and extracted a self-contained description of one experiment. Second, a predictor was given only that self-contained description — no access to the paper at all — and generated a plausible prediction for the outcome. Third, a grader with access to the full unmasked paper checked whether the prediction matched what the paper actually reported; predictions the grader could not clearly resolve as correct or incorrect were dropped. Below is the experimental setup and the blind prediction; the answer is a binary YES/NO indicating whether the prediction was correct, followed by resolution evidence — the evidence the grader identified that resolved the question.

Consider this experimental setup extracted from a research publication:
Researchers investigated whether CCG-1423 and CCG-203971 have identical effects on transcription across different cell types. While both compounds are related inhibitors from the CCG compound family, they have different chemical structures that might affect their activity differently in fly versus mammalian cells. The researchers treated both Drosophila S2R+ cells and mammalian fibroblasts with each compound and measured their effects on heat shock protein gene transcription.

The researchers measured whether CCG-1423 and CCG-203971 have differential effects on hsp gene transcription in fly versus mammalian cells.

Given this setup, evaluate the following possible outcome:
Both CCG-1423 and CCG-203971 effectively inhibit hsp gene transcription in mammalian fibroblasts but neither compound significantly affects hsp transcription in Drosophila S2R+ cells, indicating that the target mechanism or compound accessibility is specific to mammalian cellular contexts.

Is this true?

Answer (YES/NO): NO